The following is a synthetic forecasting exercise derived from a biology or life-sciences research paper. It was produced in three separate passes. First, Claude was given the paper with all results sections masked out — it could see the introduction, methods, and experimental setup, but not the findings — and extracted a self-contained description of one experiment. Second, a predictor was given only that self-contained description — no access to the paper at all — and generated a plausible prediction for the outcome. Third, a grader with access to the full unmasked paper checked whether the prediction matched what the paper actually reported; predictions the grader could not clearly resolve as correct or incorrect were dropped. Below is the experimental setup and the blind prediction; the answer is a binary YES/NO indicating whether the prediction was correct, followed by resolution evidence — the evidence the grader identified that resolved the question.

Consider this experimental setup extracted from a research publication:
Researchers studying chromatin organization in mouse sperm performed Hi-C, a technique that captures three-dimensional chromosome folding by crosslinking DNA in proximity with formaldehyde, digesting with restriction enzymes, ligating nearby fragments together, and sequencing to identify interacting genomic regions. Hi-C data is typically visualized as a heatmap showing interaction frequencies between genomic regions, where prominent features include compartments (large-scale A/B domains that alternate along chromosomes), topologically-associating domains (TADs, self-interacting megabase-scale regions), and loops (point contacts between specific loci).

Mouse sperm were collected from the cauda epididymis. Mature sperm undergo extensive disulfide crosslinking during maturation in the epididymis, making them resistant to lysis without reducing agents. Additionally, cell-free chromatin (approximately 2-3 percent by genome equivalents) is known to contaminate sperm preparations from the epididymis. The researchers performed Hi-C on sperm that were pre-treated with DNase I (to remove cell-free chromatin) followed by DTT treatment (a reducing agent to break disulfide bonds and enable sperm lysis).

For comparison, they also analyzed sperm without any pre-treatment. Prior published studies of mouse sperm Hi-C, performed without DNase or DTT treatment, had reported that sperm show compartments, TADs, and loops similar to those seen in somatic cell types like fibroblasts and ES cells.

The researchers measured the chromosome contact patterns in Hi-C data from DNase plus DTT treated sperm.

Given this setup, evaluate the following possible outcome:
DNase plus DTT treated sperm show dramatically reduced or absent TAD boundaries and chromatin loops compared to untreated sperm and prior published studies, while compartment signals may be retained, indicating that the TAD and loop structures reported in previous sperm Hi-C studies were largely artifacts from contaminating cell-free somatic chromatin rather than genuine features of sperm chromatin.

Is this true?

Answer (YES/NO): YES